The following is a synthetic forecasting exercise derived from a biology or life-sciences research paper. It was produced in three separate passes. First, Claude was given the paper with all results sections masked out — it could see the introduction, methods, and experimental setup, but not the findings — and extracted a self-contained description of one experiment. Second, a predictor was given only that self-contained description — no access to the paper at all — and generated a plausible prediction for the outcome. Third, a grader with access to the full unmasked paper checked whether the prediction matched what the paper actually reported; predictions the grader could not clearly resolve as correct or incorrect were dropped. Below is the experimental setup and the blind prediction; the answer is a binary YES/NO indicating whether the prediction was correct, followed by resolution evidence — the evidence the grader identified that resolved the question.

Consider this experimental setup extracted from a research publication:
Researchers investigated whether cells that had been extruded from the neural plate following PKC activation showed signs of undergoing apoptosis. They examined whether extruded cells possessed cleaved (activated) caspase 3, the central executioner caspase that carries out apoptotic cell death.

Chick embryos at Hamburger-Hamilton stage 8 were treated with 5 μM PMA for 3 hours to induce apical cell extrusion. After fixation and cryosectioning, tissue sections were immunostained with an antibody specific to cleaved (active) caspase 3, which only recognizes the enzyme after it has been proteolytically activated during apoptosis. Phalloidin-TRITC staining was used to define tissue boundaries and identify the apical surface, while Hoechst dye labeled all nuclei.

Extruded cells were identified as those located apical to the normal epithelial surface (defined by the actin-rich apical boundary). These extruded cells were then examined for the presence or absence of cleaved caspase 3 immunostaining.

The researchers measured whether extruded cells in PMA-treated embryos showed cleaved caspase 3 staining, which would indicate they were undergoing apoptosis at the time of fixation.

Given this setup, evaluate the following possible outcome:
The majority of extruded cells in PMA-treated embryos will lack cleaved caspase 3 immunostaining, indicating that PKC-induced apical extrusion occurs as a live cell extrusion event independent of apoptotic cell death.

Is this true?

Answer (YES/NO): YES